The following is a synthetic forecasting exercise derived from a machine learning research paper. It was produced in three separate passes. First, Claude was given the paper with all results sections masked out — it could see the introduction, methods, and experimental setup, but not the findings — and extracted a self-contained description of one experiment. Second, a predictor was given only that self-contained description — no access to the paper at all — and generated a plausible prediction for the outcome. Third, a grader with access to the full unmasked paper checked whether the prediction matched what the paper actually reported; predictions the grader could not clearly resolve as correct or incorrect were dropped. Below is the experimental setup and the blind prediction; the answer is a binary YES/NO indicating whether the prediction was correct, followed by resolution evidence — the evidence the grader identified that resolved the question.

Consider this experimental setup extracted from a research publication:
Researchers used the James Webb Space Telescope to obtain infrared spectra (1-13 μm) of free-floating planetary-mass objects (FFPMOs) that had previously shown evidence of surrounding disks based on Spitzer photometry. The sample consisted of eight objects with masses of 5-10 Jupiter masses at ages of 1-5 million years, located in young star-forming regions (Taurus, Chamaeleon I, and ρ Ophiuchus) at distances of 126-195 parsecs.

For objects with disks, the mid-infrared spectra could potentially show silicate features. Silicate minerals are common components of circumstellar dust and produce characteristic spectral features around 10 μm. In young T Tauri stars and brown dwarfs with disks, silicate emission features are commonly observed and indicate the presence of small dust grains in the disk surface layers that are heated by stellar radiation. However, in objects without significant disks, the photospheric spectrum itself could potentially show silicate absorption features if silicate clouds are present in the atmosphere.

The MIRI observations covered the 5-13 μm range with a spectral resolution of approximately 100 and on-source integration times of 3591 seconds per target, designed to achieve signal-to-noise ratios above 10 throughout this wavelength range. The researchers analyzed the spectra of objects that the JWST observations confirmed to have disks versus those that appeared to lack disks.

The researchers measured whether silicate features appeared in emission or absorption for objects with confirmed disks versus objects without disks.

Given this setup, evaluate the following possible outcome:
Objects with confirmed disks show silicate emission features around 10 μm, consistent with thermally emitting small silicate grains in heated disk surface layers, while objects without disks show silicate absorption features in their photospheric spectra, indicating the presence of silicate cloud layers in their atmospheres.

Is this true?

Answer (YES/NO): NO